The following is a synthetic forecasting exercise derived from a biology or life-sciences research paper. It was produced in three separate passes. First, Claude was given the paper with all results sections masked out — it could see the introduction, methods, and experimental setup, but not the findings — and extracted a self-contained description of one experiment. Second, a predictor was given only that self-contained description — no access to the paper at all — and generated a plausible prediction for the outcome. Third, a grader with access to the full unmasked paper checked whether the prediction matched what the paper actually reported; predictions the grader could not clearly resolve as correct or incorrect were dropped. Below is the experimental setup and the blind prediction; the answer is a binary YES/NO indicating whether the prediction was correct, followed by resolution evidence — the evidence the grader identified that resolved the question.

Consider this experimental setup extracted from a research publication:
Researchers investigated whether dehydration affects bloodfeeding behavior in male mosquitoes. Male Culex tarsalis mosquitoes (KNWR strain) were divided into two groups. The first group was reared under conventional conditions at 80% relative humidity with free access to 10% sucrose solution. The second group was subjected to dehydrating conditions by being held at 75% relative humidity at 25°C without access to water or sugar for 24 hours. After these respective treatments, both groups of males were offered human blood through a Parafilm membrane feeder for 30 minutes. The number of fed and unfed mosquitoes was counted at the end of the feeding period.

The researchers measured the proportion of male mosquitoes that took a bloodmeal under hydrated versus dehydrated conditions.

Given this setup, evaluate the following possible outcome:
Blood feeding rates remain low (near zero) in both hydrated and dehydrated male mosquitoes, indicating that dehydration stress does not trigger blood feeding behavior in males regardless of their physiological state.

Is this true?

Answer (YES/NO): NO